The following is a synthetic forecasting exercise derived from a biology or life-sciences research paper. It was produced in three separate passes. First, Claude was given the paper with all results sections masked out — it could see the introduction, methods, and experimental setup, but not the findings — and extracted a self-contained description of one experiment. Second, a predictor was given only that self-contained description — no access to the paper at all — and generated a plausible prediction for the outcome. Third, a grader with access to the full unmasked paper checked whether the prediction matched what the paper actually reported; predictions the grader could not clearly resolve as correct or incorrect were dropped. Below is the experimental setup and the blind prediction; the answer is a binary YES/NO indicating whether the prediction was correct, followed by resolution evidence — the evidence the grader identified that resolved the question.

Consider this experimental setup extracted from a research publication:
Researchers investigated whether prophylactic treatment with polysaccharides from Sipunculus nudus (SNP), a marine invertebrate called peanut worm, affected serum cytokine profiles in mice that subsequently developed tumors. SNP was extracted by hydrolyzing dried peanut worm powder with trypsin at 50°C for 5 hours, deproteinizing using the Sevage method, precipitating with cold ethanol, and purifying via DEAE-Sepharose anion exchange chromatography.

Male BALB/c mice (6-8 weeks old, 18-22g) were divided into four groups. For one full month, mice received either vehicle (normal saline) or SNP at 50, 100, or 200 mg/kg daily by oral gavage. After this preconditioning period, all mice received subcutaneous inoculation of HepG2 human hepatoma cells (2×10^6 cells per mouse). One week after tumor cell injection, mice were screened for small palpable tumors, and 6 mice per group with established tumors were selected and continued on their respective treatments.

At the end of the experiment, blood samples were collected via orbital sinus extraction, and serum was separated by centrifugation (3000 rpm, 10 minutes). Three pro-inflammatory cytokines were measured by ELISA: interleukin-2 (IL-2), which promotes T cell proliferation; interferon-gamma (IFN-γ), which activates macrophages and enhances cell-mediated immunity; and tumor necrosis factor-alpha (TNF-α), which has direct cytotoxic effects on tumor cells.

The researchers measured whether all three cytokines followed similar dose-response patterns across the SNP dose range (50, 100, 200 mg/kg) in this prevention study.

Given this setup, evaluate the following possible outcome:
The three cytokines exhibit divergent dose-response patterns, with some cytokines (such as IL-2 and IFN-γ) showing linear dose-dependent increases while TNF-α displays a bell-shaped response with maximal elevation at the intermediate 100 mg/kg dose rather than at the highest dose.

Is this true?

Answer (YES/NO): NO